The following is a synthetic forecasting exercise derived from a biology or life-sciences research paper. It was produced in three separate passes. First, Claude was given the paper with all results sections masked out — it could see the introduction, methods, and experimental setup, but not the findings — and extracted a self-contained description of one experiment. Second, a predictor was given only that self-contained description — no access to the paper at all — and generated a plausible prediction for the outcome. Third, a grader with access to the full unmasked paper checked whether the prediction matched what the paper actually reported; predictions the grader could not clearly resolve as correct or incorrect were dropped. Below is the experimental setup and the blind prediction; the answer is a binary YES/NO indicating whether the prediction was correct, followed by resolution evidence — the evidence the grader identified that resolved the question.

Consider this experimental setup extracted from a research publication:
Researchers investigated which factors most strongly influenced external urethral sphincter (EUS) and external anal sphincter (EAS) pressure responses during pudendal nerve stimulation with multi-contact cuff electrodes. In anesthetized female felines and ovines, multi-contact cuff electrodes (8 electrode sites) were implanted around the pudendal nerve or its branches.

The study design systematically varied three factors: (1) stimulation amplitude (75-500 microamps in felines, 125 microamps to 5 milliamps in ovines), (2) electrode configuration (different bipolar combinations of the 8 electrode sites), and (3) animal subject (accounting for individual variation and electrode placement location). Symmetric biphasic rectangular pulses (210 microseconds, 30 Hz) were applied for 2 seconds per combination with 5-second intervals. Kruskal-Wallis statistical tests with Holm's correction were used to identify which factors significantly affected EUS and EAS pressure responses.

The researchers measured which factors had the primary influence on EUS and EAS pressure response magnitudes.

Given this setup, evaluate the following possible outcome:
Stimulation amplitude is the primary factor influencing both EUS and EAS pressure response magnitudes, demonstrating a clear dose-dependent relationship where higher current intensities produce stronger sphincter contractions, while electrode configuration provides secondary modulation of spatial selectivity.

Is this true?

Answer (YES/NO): NO